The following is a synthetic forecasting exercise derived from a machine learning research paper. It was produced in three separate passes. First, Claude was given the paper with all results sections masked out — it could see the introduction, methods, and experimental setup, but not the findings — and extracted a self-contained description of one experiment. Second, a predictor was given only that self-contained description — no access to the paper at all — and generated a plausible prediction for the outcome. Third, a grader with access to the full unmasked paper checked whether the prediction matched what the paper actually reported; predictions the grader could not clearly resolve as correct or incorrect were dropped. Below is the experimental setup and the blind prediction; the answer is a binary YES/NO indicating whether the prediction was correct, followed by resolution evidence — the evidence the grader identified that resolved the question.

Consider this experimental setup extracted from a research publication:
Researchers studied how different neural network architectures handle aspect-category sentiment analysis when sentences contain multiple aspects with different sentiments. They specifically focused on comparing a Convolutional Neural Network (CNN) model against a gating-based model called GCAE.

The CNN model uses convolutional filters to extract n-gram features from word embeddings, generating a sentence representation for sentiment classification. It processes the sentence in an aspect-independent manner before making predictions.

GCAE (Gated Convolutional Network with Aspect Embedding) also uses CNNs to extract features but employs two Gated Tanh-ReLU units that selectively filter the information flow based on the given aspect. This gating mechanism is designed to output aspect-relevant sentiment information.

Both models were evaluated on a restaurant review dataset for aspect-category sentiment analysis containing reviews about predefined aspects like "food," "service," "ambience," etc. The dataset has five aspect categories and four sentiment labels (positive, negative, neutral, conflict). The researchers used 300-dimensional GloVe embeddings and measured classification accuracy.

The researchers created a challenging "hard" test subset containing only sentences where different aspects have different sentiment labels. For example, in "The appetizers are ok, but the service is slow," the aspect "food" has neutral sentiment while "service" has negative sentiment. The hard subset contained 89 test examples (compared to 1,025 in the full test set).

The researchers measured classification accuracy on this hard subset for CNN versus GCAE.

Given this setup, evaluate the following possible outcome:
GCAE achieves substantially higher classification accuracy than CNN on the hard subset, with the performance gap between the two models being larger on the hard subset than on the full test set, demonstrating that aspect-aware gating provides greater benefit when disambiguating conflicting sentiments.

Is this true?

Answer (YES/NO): YES